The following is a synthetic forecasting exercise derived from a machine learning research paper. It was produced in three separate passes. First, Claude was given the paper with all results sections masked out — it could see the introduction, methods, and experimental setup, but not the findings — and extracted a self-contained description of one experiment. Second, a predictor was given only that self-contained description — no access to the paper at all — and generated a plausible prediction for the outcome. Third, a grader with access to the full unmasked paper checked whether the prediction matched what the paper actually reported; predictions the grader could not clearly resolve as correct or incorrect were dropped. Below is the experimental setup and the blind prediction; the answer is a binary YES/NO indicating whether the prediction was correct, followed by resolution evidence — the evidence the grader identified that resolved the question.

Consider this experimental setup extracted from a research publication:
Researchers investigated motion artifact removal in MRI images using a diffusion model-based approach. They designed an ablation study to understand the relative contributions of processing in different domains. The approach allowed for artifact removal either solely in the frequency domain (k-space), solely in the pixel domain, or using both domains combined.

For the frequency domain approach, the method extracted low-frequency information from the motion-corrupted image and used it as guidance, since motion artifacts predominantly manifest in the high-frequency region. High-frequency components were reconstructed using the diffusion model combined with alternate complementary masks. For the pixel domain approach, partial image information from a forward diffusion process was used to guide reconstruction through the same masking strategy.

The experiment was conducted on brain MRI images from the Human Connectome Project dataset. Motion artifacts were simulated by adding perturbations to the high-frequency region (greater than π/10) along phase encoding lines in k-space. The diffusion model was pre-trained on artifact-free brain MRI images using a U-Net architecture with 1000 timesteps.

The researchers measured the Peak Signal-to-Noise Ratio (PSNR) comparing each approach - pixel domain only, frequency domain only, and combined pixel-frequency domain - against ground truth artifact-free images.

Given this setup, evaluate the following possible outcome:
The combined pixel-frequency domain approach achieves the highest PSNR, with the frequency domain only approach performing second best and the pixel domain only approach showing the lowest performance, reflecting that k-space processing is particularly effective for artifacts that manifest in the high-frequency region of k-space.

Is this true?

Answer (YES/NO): NO